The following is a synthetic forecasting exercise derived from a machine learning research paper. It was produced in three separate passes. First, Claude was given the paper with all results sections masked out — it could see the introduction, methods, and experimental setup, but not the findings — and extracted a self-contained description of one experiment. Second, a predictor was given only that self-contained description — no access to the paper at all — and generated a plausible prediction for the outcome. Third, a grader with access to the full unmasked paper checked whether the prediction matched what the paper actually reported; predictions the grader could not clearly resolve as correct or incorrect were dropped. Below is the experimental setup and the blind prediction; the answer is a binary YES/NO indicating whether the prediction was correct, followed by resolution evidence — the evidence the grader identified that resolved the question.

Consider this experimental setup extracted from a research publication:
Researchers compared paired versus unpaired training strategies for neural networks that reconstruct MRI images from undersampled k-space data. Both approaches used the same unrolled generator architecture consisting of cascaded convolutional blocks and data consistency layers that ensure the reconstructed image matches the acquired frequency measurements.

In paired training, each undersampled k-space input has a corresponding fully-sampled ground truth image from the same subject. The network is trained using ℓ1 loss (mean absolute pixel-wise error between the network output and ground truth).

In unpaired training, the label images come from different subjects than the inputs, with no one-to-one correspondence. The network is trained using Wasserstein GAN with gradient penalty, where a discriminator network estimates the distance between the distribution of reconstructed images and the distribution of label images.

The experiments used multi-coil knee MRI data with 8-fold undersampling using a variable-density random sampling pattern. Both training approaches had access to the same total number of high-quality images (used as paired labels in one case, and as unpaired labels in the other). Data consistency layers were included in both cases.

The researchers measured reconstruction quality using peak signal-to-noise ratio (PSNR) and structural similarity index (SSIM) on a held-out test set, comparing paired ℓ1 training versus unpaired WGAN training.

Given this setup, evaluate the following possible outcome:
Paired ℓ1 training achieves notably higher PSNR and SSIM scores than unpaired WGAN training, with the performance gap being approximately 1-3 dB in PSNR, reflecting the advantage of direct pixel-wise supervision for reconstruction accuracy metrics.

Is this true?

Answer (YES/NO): NO